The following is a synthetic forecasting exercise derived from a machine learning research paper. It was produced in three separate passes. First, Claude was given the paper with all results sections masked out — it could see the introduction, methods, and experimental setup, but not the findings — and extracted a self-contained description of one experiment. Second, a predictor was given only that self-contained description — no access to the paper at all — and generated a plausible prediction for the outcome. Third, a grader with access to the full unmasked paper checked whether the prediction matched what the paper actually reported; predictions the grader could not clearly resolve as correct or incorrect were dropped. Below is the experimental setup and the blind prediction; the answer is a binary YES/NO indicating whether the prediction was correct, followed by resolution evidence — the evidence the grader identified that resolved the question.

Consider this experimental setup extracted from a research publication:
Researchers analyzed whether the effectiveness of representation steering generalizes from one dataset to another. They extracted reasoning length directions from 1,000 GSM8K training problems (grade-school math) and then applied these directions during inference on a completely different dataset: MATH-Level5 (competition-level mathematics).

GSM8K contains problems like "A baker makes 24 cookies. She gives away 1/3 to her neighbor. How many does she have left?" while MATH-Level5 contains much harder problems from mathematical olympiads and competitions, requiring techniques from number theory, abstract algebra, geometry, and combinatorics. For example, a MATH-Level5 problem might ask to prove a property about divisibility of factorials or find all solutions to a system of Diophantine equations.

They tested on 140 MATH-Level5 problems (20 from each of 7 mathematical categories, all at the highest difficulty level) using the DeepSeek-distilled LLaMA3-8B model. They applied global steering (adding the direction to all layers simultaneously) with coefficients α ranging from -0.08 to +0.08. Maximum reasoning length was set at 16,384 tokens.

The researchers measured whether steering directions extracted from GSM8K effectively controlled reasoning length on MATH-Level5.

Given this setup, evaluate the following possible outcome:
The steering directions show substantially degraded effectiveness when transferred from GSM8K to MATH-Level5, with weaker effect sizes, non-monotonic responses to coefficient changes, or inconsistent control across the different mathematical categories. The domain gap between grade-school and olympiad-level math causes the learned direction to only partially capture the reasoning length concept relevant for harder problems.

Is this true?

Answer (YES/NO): NO